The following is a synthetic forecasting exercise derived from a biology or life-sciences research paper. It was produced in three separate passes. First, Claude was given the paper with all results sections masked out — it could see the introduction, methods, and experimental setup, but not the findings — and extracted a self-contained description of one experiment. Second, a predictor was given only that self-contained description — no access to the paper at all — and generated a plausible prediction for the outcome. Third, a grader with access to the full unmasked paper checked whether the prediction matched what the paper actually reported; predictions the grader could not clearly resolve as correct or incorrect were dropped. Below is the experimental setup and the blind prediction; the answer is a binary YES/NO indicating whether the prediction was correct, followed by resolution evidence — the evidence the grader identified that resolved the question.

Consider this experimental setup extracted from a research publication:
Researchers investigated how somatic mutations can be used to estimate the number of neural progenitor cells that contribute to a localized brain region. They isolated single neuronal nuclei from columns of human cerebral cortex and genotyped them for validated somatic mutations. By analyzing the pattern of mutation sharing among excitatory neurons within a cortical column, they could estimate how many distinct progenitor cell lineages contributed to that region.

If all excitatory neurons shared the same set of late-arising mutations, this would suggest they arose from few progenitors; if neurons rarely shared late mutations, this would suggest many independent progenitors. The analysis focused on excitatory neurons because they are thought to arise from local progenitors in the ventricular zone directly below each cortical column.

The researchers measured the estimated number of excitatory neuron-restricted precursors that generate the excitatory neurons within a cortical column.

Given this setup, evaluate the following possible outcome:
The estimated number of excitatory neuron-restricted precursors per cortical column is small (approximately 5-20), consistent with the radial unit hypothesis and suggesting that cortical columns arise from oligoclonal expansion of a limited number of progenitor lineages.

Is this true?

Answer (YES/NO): YES